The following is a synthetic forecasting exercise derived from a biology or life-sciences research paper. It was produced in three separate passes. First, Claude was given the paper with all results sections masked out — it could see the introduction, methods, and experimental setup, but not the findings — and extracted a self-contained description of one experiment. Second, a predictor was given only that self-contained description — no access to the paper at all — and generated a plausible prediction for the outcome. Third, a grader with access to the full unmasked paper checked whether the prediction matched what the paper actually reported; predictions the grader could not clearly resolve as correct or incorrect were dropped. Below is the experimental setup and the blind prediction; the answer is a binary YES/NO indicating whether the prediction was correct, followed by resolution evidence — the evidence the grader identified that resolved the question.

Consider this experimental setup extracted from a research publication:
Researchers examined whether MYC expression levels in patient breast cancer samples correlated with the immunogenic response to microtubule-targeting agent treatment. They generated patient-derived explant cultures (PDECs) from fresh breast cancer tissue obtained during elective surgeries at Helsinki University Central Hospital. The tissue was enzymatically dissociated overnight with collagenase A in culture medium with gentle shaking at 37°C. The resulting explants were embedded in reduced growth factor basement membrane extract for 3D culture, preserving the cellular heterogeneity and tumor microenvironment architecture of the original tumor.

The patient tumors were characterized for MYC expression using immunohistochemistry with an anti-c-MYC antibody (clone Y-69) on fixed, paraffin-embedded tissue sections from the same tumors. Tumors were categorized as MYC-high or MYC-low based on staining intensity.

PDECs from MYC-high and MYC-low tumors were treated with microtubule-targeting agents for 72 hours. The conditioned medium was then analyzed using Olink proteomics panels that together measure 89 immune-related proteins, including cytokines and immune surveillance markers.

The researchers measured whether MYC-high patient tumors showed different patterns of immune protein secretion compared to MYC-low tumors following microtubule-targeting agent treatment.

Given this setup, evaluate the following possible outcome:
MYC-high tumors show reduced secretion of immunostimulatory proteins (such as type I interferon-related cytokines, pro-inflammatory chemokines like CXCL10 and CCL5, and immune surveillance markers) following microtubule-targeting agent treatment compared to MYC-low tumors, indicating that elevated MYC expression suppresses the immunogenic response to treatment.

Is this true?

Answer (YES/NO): NO